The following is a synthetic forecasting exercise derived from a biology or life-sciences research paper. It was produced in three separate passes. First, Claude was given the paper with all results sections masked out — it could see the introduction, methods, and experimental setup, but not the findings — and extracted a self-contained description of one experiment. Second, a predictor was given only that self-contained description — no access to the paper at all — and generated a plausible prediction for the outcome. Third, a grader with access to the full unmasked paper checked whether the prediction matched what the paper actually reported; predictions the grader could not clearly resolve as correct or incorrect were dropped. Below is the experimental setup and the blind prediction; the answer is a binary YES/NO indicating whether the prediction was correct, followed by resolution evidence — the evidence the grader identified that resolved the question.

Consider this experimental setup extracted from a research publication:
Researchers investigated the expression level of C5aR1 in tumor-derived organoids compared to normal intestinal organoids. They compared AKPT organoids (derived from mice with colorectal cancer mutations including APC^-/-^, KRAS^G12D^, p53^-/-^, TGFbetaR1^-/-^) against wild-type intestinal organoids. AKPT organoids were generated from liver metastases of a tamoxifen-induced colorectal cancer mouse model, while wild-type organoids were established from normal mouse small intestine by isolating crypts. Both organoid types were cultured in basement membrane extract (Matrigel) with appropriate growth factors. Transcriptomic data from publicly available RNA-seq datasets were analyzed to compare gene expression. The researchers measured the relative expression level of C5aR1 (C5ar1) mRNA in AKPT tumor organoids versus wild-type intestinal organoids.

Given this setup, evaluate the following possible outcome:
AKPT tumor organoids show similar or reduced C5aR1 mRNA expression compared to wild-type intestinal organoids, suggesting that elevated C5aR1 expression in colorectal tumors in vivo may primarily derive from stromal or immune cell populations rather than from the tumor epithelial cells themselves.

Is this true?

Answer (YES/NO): NO